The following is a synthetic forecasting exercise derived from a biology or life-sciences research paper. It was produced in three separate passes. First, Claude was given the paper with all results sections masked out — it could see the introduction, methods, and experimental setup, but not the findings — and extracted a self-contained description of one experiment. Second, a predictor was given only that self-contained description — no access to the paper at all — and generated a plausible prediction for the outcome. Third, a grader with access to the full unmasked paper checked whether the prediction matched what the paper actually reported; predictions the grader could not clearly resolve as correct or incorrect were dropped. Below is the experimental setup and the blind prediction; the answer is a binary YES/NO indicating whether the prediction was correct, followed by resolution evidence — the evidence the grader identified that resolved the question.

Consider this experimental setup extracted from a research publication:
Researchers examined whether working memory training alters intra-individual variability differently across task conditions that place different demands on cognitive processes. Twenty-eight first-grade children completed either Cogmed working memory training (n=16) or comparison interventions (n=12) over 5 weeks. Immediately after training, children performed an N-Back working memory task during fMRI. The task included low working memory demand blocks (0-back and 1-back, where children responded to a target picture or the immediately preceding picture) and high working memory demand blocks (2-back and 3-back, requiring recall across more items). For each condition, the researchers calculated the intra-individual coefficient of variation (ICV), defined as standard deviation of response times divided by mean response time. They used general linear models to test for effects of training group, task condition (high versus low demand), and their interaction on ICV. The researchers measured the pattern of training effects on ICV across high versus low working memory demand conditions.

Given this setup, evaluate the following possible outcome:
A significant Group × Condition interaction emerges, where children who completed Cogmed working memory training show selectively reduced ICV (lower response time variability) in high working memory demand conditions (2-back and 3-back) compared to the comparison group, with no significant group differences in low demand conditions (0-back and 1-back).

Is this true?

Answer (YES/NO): NO